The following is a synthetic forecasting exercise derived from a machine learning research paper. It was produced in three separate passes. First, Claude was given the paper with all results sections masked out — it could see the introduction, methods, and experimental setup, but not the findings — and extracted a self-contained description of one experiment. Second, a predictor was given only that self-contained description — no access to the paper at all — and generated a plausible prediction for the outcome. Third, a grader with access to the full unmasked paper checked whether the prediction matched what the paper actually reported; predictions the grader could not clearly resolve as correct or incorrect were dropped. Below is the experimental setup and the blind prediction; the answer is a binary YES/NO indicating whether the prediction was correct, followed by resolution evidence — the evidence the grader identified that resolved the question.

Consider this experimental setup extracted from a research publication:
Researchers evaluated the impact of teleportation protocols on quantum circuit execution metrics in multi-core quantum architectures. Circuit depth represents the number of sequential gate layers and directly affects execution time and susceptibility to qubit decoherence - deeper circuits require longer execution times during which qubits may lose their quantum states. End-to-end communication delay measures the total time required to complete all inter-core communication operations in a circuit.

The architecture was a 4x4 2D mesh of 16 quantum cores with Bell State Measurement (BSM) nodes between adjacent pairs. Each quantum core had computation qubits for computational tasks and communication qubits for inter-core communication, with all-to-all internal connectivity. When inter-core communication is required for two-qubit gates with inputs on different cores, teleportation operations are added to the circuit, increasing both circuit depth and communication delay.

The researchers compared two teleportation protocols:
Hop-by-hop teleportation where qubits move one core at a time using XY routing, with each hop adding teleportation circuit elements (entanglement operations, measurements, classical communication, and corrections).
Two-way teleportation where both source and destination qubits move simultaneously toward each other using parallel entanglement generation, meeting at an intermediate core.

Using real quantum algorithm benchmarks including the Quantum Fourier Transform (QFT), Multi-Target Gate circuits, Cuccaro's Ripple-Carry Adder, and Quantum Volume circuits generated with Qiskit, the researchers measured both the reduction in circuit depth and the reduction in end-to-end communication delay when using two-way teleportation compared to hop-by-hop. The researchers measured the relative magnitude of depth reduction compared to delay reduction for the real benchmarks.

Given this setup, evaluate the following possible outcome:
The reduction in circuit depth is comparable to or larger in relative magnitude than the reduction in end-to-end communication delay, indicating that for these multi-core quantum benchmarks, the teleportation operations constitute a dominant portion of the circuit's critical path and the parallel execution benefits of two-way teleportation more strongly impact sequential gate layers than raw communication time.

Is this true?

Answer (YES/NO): NO